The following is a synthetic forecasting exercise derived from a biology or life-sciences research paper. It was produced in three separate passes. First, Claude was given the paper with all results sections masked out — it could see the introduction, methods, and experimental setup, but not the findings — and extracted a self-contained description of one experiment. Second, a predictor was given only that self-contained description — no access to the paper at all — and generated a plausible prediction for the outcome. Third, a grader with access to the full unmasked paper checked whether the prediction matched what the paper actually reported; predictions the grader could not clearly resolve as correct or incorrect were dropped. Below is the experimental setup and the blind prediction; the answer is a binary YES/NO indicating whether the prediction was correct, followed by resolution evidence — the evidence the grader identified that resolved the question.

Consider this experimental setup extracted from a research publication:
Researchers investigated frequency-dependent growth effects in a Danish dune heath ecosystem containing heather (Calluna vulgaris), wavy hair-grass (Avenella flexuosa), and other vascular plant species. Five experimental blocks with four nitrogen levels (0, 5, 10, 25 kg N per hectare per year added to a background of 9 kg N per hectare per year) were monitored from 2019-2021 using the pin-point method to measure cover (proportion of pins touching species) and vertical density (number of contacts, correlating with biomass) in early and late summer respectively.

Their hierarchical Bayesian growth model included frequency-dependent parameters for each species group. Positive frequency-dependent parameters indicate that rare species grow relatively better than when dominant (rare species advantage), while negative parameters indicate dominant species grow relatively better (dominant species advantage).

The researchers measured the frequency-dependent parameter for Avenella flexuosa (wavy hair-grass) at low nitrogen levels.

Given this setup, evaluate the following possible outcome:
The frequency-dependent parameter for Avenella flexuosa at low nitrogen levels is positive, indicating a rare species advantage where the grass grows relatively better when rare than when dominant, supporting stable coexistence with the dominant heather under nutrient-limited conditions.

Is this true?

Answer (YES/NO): NO